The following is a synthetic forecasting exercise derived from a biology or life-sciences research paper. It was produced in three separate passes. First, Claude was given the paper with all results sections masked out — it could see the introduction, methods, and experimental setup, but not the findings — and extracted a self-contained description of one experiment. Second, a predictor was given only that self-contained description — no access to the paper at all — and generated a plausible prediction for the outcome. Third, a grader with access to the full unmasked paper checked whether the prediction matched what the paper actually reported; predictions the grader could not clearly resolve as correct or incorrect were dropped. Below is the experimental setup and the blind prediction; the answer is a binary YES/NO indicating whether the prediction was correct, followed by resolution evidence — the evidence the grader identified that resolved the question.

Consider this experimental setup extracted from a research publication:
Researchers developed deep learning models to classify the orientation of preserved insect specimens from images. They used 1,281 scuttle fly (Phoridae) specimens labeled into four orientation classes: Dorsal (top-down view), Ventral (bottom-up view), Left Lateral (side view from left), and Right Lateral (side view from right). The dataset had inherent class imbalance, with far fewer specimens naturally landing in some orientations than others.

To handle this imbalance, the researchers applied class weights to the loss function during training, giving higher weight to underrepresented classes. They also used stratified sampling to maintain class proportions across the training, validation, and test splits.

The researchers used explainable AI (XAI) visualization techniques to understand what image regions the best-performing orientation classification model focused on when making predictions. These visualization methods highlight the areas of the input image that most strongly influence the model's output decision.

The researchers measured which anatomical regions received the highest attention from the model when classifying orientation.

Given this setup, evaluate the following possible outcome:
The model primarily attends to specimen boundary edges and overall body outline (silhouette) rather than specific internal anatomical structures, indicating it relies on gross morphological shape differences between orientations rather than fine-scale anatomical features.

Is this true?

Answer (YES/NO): NO